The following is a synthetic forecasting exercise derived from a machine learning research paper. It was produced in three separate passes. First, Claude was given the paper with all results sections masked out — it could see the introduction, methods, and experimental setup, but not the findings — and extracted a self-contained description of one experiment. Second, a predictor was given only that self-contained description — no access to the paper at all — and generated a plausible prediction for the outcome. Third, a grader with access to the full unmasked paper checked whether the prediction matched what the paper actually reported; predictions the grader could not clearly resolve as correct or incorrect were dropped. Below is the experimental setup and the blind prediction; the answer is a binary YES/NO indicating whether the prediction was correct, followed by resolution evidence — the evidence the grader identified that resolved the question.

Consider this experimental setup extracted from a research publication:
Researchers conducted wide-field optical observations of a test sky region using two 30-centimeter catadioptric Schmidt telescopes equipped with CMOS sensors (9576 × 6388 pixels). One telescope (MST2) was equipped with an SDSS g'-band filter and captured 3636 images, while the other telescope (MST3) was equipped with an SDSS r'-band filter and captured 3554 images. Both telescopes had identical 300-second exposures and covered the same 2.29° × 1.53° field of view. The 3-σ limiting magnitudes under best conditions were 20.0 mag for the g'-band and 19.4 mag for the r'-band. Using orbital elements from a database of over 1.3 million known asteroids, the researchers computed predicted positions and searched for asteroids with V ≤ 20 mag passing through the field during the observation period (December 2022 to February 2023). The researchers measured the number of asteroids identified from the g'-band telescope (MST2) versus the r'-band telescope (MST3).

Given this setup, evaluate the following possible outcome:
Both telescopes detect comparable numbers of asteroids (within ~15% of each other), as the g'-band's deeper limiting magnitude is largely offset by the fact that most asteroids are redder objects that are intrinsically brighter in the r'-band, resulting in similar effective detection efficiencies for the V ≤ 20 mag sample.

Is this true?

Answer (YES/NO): YES